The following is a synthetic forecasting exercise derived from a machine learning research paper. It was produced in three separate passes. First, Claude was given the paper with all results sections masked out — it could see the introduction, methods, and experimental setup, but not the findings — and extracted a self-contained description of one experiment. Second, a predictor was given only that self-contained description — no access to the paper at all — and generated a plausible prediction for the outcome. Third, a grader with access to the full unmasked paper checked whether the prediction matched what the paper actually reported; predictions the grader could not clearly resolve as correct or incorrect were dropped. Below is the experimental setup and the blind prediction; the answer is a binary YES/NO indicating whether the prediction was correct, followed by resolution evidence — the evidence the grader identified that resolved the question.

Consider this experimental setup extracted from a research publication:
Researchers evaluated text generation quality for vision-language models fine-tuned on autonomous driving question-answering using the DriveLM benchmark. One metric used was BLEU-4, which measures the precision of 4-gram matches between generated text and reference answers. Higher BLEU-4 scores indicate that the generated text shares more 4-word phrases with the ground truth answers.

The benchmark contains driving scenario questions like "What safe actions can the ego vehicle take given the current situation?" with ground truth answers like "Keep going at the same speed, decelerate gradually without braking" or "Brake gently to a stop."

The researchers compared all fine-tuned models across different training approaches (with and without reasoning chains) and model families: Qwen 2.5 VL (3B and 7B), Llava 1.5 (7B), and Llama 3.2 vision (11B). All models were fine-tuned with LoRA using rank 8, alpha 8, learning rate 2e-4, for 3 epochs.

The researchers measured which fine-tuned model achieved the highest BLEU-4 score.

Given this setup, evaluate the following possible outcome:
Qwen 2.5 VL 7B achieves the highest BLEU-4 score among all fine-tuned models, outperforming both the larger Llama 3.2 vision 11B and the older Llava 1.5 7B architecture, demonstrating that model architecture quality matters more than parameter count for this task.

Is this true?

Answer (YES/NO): NO